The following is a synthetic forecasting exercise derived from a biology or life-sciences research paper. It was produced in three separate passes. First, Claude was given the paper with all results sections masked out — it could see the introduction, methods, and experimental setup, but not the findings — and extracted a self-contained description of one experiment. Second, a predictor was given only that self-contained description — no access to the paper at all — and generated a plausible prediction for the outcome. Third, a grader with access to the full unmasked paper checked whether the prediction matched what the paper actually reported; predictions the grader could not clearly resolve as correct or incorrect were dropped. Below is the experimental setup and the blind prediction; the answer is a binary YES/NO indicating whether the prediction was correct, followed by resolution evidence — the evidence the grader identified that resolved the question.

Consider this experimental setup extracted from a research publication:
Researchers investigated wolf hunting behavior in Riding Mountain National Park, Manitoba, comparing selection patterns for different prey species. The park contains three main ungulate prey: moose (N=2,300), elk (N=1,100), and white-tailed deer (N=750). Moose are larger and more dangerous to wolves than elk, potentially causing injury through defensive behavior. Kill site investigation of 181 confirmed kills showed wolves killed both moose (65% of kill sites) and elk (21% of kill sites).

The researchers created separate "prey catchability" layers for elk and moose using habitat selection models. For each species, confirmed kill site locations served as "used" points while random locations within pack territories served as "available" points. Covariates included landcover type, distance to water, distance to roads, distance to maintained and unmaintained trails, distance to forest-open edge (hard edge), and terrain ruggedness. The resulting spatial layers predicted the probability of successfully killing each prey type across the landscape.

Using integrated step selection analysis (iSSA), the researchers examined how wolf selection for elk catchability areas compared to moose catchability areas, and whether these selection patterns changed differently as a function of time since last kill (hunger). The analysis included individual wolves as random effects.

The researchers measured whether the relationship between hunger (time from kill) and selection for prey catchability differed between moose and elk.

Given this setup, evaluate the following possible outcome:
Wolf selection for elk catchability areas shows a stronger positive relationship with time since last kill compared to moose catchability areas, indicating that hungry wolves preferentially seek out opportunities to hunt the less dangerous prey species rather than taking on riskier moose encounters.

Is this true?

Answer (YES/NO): NO